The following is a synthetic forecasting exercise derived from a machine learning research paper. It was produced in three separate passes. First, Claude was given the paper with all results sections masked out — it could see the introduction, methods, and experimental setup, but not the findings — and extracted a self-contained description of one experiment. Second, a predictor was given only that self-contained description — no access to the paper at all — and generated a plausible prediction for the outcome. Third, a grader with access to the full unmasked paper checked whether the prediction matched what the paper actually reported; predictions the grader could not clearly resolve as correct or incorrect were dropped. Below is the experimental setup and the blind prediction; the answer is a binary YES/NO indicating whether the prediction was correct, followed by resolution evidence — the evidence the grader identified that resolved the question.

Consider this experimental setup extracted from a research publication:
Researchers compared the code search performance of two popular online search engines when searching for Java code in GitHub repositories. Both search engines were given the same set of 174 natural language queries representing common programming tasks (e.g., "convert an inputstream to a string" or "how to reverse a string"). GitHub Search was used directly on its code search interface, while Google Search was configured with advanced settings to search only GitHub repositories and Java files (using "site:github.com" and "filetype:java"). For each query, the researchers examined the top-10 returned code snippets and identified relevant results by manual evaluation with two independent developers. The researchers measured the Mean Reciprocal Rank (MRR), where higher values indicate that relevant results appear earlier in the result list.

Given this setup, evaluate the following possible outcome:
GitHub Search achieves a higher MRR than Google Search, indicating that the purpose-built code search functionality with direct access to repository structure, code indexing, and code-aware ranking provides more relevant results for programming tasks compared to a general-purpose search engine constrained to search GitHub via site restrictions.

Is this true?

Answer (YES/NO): NO